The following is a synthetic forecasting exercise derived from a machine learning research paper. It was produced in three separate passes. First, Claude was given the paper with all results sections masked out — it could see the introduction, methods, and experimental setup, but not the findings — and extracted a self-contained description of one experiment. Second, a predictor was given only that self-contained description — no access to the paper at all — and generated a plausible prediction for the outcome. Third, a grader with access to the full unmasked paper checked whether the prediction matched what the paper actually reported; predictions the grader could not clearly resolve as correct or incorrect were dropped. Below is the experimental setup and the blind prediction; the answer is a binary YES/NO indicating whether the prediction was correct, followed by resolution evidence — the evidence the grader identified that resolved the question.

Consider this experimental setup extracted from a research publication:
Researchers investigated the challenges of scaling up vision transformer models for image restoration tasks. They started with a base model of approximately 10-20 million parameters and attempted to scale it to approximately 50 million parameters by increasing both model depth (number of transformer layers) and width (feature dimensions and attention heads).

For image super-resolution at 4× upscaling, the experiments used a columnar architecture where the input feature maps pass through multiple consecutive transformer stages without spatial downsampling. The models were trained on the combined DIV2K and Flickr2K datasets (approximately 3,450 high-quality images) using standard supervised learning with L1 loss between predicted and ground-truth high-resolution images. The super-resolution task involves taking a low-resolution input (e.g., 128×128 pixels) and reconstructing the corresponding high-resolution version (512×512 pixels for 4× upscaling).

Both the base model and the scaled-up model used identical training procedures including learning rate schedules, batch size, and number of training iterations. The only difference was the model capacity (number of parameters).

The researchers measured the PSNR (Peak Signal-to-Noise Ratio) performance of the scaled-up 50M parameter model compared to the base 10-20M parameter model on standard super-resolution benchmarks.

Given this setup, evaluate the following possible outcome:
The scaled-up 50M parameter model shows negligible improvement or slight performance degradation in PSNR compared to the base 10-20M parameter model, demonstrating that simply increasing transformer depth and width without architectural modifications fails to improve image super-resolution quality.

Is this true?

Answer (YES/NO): YES